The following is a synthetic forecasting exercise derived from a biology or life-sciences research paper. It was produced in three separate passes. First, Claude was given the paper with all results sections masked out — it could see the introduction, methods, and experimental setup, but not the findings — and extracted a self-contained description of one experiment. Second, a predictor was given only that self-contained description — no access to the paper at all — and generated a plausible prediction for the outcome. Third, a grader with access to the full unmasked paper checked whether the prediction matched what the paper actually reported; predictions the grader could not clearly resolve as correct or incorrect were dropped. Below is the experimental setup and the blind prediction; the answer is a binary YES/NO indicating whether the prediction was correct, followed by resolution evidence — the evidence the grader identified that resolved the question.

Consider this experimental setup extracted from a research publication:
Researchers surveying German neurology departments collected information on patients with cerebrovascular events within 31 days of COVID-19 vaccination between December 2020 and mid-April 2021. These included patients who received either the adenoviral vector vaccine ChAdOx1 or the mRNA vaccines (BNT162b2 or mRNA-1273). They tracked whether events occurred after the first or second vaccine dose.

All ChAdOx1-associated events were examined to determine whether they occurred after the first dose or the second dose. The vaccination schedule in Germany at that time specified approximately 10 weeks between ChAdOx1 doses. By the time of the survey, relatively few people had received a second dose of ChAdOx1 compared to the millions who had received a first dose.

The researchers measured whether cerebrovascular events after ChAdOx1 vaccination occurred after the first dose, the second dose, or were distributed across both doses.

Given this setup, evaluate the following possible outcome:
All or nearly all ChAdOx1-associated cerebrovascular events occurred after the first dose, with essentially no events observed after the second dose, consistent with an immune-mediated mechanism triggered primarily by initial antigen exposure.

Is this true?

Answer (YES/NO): YES